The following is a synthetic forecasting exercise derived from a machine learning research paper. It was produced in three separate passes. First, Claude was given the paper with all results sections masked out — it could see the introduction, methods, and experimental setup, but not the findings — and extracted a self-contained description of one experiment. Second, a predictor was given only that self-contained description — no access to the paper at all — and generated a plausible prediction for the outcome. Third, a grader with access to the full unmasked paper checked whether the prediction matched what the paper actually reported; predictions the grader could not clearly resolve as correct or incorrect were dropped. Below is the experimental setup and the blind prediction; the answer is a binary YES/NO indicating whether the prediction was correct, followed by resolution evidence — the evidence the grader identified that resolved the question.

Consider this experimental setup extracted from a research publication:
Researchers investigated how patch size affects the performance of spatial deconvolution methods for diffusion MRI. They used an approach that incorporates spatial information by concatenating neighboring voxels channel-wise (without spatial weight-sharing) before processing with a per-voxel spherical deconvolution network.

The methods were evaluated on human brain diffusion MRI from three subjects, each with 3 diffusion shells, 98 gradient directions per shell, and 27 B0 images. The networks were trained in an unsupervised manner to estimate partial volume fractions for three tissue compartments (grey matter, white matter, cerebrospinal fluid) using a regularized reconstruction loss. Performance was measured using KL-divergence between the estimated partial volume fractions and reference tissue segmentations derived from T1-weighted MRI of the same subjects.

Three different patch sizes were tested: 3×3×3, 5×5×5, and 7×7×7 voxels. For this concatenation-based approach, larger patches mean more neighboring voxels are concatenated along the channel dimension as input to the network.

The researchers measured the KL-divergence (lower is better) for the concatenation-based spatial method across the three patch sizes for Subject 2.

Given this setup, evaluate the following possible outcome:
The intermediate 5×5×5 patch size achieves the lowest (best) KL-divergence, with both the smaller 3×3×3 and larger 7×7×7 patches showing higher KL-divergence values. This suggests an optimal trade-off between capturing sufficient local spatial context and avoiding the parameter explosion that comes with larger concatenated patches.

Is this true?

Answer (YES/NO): YES